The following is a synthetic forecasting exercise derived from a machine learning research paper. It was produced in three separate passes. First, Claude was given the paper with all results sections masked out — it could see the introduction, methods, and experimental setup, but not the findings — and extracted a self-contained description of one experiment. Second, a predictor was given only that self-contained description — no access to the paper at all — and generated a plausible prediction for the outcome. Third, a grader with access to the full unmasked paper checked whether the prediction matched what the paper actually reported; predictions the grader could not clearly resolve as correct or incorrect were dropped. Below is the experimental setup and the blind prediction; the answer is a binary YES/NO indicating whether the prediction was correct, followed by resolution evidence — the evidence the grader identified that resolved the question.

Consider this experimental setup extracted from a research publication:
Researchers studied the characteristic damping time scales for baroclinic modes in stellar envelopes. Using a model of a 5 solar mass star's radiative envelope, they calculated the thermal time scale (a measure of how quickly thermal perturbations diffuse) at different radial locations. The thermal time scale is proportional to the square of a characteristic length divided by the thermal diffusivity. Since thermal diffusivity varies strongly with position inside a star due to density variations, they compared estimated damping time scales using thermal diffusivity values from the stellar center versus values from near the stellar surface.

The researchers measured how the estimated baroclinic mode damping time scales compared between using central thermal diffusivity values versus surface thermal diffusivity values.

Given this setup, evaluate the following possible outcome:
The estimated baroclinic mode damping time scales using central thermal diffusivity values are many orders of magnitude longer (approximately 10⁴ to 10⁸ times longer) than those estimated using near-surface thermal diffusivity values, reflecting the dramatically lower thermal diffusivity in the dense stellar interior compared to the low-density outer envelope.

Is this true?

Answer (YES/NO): YES